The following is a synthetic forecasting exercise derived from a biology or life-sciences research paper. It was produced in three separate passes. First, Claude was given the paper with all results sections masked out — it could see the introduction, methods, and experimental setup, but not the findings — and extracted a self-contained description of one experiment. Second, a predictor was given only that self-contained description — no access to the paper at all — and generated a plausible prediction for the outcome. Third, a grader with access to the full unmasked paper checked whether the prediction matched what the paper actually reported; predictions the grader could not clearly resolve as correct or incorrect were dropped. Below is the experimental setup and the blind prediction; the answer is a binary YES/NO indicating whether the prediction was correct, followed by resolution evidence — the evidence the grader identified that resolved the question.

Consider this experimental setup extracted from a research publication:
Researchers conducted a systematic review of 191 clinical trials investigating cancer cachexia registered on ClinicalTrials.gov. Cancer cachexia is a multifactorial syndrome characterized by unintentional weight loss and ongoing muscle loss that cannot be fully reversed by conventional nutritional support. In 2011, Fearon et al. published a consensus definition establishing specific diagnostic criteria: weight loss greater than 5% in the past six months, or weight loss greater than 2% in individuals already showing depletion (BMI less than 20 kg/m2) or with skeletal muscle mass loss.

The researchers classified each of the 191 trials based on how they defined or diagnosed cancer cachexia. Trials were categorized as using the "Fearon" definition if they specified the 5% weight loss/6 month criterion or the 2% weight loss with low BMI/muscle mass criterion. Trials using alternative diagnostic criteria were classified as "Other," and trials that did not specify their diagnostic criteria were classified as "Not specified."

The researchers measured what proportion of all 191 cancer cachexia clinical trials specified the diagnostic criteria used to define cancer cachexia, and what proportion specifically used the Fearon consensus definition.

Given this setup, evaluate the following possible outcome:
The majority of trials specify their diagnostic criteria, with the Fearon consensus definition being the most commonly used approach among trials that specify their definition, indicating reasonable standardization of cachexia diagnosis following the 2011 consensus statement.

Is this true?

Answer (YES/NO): NO